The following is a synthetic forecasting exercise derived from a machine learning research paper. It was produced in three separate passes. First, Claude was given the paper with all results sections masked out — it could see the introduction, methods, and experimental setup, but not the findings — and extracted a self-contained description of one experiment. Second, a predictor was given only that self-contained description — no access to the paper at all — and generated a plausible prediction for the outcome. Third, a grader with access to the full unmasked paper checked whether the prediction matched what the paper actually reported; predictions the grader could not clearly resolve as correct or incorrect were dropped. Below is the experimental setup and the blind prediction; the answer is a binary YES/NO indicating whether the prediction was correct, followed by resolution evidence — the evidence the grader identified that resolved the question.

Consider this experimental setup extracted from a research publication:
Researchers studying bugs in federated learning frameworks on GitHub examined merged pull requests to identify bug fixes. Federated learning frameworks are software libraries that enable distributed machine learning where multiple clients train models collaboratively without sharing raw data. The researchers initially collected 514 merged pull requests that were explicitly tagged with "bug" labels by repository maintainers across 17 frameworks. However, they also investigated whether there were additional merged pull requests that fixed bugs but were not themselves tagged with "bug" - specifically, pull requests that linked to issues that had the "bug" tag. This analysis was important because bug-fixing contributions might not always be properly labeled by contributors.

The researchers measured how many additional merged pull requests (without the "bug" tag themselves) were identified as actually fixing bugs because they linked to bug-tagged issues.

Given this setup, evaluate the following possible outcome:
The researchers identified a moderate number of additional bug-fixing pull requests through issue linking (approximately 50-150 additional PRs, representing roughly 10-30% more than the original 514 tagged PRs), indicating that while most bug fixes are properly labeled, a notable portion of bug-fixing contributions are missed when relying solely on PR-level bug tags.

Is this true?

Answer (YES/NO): YES